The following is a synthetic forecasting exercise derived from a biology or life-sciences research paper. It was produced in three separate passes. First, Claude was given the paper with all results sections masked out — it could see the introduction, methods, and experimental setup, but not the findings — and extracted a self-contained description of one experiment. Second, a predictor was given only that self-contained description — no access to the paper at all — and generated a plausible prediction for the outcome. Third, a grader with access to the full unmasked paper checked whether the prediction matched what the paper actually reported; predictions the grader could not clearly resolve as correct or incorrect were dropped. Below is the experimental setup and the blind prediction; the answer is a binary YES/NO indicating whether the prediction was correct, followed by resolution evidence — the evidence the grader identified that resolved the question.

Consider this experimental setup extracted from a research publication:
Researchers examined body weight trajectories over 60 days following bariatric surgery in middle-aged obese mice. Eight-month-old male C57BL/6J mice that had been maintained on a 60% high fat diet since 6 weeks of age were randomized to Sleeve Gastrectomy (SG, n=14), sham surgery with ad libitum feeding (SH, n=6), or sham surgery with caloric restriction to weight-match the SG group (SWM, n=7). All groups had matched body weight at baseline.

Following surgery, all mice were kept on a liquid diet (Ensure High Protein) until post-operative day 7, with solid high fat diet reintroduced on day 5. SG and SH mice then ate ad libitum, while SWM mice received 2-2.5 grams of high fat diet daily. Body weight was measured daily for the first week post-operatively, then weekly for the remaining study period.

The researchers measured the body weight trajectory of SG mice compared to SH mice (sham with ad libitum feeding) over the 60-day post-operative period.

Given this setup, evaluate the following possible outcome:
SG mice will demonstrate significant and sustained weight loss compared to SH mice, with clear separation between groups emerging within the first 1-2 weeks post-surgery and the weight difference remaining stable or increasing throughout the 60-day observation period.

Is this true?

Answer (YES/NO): NO